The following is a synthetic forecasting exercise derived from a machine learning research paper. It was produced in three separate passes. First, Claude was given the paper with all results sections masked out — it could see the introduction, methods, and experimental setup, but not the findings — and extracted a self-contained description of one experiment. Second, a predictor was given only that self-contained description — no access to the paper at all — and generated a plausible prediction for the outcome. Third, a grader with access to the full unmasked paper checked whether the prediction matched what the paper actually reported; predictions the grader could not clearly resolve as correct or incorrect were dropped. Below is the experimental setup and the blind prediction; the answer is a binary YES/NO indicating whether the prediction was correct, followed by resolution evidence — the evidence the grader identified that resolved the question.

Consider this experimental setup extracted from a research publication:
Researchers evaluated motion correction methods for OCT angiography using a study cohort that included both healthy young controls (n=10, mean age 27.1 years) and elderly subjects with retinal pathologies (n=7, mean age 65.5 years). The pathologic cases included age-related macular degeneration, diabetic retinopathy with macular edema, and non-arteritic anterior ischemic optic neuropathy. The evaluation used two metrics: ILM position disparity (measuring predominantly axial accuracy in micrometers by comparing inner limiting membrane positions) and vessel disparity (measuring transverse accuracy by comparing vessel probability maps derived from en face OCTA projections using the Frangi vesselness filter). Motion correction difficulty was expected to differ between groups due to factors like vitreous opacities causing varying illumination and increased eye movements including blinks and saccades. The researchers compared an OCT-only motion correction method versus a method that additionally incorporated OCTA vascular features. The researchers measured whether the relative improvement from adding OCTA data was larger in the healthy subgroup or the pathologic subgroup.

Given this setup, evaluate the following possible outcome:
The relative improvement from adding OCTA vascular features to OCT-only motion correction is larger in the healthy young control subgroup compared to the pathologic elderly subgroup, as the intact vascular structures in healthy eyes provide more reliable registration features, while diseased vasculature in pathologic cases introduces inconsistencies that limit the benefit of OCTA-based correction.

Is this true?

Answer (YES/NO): NO